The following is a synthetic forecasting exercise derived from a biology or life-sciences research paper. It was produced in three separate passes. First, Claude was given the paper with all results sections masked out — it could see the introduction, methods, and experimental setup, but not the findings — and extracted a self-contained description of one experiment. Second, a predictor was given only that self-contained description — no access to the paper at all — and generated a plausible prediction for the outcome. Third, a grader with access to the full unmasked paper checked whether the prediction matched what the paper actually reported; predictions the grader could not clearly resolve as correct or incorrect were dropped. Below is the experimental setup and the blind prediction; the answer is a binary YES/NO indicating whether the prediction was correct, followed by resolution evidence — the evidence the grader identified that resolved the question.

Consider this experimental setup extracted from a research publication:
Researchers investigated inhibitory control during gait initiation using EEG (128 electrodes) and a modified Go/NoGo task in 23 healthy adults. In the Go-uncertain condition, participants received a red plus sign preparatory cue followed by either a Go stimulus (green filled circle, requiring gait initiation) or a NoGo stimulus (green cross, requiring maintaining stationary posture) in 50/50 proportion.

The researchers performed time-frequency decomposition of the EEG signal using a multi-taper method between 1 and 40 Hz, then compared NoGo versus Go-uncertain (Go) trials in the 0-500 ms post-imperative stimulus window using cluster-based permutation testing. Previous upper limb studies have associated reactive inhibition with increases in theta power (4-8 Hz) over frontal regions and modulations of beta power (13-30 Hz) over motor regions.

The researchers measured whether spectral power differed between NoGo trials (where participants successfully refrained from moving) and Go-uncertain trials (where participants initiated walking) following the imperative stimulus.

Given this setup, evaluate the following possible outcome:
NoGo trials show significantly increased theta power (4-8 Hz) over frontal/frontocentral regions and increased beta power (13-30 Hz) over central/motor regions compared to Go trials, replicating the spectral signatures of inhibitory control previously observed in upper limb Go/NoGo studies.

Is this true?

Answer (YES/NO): NO